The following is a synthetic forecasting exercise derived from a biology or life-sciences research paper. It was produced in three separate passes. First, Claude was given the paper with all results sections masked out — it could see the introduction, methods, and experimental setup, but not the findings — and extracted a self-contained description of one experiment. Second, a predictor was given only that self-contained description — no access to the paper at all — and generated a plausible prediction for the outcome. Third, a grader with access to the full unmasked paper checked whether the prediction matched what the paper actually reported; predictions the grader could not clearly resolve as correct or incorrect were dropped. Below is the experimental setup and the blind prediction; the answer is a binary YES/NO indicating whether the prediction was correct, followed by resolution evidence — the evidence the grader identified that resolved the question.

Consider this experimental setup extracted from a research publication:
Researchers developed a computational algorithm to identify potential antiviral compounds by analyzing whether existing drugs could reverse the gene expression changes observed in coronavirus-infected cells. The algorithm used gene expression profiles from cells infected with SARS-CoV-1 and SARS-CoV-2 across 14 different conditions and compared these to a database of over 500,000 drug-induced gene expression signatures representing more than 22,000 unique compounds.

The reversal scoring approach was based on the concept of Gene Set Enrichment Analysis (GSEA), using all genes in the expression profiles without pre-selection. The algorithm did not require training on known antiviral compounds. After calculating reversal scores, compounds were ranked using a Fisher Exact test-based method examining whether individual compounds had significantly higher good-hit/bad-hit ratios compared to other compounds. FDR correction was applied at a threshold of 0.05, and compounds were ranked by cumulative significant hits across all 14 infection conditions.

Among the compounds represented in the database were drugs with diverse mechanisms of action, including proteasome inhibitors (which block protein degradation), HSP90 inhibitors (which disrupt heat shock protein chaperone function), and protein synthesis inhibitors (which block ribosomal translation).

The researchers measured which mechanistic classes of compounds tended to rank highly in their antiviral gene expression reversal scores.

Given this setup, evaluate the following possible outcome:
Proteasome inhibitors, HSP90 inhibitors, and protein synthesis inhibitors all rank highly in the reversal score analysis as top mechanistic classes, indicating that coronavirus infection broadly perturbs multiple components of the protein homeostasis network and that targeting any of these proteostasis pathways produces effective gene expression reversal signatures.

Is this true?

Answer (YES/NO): YES